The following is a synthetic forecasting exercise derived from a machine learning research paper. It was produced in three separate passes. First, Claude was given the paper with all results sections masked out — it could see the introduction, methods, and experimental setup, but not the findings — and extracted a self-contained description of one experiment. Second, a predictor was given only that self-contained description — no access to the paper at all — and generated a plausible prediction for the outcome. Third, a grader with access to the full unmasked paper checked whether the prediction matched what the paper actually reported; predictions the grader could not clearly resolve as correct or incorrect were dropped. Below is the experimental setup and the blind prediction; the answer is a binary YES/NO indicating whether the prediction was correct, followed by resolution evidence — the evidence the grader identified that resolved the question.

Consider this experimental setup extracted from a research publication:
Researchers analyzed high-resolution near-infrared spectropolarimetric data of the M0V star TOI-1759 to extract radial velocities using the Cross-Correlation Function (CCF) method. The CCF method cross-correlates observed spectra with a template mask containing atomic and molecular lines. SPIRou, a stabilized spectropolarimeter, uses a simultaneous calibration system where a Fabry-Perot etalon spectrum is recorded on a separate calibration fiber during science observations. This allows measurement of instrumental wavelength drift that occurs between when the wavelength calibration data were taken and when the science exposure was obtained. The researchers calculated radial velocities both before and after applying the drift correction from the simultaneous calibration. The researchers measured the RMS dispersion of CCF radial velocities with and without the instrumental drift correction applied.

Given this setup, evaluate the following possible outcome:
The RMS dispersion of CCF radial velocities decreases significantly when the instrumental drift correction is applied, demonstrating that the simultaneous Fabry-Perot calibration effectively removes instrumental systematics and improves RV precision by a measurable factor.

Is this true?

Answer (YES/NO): YES